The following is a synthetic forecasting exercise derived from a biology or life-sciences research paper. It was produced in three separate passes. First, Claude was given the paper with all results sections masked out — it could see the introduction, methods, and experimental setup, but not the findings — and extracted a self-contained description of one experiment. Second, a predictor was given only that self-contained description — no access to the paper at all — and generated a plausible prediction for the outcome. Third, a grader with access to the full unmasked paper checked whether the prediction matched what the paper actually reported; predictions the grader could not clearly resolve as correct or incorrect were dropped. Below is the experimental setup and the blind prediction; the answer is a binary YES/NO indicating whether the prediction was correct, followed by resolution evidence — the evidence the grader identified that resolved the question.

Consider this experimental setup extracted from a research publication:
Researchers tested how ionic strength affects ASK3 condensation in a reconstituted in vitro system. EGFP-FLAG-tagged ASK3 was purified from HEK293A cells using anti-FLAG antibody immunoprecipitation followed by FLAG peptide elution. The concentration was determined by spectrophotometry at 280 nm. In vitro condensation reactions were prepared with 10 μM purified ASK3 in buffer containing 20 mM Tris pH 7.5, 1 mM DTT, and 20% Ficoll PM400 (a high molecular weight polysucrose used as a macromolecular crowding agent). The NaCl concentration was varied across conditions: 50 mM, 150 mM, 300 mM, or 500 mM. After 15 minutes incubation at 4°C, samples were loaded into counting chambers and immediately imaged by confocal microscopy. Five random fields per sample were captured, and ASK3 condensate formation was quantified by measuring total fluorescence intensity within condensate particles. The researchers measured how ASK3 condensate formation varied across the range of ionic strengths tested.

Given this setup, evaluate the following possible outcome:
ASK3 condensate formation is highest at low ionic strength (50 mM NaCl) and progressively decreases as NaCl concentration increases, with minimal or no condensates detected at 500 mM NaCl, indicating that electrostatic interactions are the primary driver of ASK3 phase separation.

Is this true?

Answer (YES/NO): NO